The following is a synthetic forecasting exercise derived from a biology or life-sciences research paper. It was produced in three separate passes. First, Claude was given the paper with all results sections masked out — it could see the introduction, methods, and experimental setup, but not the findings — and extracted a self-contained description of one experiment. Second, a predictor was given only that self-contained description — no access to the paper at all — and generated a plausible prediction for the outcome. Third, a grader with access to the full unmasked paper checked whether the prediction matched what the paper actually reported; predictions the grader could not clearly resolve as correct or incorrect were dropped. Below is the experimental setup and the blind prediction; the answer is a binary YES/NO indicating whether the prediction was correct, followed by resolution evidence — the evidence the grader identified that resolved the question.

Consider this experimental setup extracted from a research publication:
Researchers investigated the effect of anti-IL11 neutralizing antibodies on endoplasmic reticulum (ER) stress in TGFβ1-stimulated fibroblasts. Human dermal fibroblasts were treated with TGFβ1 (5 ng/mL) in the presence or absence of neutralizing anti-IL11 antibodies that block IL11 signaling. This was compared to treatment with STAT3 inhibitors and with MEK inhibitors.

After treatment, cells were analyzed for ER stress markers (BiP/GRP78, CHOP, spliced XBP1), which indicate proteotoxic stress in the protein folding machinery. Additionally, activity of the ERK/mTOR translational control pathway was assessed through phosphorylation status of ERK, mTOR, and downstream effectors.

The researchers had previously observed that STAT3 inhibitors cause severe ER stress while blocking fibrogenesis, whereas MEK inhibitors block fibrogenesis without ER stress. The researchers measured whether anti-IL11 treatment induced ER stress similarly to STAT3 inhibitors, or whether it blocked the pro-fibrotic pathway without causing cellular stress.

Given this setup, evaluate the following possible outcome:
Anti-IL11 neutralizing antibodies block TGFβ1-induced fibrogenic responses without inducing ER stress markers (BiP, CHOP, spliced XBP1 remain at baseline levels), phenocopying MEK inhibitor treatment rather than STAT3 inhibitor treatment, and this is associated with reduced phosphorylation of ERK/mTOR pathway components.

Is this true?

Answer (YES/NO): NO